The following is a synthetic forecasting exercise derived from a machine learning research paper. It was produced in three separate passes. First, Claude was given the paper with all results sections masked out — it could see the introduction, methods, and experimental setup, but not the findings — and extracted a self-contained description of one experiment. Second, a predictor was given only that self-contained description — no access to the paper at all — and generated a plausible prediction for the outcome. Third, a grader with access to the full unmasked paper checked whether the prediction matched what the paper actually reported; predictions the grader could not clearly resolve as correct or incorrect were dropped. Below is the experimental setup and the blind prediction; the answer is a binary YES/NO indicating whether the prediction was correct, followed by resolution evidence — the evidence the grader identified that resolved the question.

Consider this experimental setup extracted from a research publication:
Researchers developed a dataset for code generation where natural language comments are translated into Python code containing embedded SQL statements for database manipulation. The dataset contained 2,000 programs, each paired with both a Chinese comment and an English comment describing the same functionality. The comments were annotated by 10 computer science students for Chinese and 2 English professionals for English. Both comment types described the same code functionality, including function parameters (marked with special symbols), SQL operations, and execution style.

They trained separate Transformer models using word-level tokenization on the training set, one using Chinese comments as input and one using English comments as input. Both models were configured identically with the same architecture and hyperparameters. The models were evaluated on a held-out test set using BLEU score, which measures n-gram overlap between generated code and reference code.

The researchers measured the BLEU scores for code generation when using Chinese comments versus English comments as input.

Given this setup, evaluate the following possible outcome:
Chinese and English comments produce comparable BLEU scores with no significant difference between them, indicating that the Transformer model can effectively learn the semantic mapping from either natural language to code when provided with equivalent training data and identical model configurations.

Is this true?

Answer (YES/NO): YES